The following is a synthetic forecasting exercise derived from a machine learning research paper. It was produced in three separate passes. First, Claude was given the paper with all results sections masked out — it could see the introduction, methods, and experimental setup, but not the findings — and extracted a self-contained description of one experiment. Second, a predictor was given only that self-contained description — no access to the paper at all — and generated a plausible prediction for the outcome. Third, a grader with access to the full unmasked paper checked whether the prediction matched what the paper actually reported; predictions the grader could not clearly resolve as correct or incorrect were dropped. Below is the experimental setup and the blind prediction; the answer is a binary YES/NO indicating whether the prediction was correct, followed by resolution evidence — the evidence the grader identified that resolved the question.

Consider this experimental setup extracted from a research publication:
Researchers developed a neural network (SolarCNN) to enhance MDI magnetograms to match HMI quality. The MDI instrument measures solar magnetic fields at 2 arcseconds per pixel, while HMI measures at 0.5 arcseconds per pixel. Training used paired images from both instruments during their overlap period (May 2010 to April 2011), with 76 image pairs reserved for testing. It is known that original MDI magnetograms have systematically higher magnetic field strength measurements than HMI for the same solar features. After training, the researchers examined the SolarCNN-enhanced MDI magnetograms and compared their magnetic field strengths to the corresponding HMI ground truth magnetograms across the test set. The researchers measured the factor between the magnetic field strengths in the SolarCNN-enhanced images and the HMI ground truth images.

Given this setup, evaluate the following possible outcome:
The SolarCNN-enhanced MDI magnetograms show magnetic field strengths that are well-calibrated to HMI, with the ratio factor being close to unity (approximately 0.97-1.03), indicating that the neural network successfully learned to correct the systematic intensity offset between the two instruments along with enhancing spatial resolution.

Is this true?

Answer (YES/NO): NO